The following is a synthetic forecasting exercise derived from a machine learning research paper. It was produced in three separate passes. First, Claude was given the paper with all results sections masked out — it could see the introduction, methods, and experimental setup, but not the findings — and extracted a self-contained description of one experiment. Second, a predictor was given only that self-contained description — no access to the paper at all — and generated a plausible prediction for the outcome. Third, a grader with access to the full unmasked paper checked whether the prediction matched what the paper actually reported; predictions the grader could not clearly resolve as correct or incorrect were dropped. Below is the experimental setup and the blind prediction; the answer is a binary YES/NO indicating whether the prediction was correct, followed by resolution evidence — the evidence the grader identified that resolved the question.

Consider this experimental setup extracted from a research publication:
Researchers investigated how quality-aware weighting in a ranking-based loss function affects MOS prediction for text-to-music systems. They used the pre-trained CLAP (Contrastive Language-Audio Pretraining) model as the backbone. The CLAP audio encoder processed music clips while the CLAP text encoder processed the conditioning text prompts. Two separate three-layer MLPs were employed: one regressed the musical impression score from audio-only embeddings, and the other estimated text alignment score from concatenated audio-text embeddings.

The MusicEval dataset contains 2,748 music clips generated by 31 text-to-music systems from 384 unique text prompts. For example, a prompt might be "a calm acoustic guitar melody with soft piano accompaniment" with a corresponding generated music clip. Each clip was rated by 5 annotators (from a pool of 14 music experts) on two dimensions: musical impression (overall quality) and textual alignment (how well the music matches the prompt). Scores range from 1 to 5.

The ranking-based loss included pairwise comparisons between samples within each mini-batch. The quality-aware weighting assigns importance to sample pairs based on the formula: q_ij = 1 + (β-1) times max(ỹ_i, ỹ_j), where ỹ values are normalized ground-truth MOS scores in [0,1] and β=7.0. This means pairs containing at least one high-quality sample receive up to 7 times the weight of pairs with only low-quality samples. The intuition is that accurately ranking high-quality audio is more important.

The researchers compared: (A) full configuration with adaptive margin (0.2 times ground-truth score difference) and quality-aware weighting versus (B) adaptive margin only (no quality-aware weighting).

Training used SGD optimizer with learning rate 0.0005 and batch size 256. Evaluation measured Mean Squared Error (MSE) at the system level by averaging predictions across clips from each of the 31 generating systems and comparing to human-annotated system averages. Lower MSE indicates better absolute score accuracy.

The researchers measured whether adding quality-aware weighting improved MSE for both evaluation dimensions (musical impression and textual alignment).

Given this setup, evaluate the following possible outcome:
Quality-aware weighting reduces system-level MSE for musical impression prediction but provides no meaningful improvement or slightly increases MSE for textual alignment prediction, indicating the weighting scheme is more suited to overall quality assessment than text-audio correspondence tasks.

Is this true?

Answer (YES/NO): YES